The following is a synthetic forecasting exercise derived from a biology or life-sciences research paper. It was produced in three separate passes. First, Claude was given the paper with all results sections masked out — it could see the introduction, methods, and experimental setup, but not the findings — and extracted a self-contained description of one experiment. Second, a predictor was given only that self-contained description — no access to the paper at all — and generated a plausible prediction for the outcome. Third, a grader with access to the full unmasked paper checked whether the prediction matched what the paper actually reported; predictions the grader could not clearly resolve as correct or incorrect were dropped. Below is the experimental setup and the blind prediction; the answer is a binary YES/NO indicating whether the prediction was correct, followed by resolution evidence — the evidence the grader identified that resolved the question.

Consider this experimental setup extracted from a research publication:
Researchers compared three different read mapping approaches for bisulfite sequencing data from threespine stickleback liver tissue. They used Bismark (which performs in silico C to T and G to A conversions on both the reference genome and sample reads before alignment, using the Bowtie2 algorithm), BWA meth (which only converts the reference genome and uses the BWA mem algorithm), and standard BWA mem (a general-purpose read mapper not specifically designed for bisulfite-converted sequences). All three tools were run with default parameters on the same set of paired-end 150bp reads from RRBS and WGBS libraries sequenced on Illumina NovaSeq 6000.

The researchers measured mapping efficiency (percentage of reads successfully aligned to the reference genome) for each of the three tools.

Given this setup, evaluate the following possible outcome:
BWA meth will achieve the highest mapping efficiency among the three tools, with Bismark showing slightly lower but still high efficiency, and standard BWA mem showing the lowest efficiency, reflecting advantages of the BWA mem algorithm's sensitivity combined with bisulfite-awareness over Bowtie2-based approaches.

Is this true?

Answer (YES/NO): NO